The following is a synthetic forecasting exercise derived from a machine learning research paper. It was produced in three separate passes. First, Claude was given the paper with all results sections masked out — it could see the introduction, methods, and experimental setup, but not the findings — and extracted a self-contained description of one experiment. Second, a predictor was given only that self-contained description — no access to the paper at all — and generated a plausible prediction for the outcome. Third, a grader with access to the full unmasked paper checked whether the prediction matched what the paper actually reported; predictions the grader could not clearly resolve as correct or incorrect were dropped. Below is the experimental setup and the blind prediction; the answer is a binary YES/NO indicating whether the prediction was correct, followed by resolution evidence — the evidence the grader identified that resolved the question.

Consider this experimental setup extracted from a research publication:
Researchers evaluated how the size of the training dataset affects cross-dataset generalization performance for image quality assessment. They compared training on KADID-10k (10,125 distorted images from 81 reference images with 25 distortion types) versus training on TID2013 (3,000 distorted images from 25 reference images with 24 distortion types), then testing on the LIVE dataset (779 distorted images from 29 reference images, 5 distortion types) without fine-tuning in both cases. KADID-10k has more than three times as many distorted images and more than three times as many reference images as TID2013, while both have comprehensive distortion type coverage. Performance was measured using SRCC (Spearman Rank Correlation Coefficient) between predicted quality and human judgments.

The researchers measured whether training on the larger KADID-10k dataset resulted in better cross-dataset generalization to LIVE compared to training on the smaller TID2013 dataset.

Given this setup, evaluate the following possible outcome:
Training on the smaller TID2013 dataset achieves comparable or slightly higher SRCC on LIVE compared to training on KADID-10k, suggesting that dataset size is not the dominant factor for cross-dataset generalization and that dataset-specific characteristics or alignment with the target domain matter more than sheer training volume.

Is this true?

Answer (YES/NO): NO